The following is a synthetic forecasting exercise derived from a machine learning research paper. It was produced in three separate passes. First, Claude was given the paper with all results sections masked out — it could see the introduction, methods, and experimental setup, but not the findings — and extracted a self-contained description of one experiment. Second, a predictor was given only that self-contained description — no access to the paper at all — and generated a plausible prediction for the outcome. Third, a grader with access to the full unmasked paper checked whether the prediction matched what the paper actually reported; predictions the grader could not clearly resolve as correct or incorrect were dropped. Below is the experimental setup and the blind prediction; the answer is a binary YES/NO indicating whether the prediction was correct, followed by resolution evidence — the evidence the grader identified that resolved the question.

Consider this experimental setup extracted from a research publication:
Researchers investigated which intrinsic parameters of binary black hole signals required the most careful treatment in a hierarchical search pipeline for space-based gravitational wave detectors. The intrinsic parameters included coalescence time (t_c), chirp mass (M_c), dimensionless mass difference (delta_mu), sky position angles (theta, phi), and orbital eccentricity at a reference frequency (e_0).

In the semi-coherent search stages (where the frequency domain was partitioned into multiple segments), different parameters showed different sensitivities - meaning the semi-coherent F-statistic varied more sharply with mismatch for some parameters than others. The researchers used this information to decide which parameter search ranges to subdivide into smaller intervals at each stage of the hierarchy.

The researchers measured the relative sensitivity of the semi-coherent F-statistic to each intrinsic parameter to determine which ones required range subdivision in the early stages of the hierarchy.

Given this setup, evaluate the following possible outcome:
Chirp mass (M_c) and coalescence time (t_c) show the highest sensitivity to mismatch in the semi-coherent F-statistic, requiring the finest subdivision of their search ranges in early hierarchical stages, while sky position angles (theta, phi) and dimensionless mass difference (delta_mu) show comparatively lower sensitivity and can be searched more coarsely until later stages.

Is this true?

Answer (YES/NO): YES